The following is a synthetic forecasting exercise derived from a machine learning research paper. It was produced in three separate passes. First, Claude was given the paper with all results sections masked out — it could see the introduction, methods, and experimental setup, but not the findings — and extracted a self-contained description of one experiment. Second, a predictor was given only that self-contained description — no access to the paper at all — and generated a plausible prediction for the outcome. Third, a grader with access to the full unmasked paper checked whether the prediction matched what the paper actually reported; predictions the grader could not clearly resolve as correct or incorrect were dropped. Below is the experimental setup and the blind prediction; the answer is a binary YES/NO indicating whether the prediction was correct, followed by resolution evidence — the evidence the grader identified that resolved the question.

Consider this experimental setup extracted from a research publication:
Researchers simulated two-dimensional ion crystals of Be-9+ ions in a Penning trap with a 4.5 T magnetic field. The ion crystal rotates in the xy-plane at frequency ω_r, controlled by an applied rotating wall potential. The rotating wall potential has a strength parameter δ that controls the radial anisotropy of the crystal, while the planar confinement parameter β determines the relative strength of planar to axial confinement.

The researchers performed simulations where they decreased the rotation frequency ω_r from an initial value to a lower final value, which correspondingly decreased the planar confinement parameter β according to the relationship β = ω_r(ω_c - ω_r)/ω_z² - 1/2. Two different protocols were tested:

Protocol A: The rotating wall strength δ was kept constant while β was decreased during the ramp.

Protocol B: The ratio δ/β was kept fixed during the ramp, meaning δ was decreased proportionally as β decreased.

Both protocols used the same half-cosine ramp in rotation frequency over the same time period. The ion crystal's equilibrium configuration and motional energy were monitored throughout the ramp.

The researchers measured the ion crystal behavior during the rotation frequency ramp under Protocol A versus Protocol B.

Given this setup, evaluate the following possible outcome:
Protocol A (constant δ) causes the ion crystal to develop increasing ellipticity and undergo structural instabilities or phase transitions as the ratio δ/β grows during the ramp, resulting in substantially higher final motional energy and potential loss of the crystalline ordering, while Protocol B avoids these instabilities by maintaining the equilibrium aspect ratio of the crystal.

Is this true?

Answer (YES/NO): NO